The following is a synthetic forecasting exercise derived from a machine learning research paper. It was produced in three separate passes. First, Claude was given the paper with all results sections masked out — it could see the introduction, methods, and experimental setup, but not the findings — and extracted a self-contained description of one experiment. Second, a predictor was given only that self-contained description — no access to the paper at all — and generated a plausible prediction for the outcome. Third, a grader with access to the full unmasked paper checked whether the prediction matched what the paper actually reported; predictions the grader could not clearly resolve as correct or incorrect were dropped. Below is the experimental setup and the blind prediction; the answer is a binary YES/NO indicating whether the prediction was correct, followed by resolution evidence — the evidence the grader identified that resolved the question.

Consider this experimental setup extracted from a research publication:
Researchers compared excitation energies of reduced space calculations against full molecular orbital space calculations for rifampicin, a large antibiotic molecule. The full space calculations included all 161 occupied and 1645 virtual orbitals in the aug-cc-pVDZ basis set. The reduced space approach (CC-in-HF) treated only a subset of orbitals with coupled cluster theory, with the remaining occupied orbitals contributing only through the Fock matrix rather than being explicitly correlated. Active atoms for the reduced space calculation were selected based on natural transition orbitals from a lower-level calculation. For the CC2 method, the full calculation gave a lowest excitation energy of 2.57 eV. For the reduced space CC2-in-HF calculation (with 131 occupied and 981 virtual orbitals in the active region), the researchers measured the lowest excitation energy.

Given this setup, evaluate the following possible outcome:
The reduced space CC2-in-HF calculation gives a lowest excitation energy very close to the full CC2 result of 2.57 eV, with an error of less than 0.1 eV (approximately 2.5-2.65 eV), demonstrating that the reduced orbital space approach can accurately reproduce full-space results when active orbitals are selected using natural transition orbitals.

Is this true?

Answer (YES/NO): NO